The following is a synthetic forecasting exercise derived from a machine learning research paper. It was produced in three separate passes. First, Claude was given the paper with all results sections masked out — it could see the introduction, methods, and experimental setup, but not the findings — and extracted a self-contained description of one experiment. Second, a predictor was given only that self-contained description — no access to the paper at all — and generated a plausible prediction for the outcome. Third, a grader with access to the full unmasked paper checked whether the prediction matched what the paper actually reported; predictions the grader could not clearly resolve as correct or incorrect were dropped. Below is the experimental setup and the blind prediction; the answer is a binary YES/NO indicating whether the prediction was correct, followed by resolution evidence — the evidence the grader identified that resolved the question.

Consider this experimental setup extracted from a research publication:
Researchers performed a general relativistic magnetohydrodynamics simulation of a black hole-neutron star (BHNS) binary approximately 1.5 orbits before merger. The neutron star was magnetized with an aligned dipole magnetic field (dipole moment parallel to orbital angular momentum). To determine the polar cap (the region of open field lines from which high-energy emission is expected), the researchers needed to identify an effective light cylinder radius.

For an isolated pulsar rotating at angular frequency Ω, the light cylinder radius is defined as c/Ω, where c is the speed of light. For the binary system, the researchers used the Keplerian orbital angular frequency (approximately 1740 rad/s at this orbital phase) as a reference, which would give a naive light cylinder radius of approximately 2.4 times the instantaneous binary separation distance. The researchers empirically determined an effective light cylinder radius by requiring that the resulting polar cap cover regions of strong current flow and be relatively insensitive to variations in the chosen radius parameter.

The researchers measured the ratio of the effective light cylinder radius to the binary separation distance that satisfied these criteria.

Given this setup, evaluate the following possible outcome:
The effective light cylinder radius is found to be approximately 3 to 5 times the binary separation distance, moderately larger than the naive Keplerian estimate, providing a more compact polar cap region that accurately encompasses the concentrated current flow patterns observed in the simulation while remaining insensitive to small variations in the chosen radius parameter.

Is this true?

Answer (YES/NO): NO